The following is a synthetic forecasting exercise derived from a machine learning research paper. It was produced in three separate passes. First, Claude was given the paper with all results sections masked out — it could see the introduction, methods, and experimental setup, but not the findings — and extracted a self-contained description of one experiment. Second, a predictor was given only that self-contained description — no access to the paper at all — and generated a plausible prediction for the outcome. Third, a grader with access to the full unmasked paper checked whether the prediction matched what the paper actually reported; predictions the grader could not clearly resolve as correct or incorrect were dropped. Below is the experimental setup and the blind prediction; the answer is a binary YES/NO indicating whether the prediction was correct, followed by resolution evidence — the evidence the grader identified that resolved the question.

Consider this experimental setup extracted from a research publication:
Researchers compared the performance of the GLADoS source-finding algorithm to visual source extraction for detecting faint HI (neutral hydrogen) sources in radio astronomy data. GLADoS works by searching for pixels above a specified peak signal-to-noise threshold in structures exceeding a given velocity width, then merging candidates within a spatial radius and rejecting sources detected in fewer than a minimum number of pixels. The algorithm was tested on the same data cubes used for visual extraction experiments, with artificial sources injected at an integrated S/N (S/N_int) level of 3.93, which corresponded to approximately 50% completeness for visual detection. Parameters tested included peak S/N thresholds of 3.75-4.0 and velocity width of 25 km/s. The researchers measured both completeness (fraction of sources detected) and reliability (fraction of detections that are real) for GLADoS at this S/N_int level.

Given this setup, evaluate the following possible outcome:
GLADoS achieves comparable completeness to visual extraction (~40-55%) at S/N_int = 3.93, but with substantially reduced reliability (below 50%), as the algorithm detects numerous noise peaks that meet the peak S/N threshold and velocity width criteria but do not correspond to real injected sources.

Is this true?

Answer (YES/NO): NO